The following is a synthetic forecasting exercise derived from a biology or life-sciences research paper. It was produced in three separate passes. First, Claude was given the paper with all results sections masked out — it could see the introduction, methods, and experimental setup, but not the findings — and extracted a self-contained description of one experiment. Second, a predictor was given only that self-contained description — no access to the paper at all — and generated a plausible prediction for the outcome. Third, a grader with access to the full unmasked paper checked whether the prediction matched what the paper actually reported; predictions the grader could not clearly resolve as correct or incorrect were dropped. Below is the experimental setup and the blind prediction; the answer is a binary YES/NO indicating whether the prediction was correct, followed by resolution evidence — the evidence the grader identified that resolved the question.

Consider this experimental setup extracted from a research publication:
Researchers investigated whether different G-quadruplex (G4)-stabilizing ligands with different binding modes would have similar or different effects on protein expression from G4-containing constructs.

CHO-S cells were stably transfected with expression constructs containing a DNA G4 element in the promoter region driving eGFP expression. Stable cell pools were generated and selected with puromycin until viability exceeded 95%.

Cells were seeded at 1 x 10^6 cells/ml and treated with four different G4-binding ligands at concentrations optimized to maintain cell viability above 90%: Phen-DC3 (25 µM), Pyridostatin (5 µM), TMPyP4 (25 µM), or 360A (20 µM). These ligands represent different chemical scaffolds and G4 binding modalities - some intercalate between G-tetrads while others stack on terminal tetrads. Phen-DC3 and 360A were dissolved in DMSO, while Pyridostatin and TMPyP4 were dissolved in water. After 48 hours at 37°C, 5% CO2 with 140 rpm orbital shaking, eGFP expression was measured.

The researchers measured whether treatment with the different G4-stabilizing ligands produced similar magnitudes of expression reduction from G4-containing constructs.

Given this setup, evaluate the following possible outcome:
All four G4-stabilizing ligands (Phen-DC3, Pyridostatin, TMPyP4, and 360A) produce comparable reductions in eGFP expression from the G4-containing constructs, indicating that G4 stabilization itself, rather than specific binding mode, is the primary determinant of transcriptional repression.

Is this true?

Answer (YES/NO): NO